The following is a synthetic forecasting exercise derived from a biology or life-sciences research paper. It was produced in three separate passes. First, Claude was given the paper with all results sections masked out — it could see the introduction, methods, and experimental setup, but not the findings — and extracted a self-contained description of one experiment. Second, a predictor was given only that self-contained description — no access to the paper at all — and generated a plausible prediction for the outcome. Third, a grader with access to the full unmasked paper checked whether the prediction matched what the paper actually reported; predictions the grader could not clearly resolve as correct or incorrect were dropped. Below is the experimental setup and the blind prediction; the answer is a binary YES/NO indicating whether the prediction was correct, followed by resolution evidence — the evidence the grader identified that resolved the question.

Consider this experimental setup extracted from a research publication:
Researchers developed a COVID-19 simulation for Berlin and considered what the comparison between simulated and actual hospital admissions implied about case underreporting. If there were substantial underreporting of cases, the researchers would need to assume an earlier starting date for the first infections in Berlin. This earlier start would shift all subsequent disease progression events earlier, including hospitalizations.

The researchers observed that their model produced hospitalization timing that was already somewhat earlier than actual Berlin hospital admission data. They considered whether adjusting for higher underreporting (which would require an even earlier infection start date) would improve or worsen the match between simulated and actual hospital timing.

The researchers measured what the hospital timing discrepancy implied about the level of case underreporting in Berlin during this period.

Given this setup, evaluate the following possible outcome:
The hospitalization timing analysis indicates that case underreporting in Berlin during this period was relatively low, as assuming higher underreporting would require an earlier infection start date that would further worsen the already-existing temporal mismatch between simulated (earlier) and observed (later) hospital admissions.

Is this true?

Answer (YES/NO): YES